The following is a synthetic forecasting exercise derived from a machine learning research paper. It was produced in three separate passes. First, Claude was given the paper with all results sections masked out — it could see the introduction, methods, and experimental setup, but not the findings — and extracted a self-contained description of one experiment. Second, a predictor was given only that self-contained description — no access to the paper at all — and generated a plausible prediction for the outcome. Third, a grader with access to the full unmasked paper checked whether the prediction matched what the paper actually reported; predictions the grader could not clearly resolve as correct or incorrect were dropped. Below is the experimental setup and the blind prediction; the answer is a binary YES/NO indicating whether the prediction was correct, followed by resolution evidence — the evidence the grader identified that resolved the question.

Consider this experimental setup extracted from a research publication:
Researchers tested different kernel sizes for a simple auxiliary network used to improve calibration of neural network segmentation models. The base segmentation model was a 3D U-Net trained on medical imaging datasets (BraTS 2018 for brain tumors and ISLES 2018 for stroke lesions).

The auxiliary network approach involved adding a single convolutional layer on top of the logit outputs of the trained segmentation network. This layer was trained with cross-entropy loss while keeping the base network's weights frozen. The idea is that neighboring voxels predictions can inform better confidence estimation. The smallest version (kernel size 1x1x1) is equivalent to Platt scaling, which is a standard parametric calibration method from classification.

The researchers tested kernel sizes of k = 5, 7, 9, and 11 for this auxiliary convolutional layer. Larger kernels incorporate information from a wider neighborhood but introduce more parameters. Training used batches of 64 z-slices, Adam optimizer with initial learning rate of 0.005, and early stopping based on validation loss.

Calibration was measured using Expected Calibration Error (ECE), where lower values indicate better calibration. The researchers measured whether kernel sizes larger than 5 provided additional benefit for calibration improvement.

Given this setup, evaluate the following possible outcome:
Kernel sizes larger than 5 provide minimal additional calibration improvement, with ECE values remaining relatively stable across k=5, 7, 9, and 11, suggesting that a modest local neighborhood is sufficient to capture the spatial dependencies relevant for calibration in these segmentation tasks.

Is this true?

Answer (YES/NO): YES